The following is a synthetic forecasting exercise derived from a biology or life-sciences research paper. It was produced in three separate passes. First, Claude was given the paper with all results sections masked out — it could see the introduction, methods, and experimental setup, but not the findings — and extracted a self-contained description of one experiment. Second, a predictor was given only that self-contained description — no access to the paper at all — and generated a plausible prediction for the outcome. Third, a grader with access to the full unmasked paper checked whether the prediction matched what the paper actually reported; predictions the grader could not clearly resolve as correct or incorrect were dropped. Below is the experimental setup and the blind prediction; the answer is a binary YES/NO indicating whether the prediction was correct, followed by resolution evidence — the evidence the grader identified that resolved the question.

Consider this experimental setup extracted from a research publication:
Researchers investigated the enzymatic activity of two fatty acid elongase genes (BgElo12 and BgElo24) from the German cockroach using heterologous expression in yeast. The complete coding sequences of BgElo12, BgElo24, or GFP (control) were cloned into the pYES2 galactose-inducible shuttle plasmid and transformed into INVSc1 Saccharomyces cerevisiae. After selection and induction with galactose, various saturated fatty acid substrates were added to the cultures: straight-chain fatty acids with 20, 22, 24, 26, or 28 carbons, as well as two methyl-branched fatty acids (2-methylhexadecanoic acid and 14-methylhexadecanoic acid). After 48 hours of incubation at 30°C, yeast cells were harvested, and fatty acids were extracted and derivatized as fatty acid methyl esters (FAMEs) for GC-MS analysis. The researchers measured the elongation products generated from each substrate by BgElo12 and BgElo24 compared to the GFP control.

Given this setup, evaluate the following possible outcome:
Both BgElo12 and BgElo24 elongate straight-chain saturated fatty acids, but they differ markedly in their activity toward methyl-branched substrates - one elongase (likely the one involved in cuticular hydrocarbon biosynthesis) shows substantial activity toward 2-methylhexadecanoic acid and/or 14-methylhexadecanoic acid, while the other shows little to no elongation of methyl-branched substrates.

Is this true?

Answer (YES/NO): NO